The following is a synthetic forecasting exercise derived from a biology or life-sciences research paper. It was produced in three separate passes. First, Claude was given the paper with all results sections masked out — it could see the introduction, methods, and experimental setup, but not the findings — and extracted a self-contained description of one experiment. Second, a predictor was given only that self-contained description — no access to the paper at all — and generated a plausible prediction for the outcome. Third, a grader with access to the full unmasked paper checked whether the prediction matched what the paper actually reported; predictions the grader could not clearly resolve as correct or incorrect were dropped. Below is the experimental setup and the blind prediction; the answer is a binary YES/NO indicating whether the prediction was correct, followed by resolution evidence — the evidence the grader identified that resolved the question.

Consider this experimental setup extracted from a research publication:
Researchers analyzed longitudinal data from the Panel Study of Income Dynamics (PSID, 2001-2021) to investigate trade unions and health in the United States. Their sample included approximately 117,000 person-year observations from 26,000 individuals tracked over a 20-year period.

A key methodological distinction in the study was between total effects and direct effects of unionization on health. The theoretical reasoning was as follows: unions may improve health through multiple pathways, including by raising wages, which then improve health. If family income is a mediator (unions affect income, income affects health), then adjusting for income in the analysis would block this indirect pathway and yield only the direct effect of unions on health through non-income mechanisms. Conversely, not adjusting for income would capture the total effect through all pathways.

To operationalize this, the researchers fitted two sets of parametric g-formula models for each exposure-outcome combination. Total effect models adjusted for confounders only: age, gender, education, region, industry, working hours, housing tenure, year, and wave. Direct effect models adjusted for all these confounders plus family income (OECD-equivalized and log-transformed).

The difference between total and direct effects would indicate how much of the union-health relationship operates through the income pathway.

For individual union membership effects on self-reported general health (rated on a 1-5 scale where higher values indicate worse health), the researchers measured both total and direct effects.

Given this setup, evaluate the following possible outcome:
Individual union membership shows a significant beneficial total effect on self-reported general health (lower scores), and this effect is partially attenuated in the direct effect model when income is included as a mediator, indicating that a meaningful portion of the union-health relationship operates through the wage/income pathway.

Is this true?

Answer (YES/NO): NO